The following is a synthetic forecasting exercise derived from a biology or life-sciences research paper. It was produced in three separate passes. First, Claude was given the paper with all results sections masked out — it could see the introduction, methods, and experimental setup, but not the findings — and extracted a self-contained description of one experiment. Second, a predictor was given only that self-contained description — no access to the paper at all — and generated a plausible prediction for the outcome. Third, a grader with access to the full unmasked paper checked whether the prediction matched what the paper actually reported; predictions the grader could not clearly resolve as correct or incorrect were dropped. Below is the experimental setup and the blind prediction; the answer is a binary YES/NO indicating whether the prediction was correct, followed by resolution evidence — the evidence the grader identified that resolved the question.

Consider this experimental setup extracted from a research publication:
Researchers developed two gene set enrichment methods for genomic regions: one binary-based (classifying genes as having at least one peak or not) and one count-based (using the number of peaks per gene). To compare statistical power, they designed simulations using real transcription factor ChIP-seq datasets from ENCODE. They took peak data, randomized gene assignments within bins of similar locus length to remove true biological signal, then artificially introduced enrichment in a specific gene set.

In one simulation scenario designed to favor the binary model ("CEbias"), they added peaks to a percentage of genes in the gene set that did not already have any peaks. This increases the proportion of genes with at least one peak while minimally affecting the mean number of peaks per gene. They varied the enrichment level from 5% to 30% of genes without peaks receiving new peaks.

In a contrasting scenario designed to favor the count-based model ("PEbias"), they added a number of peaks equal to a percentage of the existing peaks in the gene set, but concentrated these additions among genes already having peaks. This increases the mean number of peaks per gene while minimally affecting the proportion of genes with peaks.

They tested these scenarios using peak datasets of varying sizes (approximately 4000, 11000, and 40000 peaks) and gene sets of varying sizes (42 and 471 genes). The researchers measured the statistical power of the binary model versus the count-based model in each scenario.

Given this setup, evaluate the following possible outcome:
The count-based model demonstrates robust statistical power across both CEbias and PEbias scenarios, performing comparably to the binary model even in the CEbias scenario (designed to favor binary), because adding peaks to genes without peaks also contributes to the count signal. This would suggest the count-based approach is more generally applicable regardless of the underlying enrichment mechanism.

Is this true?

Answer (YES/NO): NO